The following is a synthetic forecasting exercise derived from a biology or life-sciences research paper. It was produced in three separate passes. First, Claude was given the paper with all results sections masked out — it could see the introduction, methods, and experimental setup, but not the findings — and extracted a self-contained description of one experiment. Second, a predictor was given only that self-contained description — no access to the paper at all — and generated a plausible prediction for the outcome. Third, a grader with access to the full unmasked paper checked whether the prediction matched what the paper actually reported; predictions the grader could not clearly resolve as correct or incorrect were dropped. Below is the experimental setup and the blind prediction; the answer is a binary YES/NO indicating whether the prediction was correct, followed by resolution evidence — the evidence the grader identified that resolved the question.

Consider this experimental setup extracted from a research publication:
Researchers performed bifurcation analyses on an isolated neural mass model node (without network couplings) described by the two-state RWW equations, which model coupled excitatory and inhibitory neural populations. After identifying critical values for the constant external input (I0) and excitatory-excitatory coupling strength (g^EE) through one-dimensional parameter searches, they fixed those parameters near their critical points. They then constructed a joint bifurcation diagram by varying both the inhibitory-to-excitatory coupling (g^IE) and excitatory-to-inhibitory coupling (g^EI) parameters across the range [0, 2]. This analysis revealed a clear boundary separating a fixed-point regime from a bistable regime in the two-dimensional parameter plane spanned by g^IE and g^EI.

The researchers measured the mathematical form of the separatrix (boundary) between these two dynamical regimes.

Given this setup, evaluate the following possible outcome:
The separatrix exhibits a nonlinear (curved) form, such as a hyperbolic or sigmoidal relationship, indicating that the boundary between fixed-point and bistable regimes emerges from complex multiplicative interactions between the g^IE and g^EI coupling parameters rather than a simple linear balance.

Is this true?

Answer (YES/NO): YES